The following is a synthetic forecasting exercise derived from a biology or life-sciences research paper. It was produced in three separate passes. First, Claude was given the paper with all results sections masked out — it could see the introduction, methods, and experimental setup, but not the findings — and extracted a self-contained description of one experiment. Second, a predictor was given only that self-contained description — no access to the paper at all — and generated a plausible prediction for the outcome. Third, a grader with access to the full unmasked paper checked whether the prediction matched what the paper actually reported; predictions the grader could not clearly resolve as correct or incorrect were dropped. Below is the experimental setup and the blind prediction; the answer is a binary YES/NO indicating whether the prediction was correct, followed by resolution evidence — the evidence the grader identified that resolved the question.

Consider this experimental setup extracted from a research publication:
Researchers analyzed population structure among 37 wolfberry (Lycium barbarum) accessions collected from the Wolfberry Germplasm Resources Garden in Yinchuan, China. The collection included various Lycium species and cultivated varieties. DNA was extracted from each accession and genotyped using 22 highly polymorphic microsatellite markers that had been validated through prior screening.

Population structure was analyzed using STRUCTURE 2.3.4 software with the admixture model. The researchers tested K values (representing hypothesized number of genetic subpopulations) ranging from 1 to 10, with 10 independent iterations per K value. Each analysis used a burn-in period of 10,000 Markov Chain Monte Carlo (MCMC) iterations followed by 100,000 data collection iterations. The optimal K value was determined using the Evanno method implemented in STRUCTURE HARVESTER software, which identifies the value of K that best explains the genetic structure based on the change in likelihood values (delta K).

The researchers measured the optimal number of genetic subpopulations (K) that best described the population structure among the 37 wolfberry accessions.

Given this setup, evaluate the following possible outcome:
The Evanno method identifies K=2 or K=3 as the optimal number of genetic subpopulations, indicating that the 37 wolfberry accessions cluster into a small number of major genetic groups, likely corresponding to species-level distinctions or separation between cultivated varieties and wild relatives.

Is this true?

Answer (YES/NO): YES